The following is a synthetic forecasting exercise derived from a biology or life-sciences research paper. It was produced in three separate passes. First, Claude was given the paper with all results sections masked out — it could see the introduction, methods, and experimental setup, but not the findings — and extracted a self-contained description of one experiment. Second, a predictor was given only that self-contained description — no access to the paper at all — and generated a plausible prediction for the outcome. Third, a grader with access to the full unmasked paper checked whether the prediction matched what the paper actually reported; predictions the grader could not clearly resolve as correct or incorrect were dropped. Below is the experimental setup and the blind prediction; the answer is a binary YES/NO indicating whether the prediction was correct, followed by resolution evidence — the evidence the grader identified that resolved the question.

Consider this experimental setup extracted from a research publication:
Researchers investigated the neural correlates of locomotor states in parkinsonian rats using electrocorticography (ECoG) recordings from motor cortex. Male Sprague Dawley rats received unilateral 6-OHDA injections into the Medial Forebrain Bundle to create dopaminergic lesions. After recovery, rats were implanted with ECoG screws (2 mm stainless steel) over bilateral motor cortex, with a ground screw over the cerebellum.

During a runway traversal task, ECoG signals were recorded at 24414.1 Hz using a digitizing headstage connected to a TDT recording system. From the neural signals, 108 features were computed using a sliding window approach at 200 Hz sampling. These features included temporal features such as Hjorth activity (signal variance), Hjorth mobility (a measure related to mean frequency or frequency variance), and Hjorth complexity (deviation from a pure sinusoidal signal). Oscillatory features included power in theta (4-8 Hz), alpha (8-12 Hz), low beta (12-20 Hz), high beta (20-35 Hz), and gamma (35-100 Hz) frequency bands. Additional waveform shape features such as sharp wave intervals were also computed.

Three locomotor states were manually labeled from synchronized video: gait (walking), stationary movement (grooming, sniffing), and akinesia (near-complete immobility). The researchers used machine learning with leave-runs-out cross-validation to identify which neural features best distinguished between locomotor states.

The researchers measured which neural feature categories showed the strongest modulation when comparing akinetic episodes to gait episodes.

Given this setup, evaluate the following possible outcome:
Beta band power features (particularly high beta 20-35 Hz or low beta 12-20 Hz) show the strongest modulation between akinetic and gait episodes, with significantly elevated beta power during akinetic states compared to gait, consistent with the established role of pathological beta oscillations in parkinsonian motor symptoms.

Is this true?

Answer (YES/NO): NO